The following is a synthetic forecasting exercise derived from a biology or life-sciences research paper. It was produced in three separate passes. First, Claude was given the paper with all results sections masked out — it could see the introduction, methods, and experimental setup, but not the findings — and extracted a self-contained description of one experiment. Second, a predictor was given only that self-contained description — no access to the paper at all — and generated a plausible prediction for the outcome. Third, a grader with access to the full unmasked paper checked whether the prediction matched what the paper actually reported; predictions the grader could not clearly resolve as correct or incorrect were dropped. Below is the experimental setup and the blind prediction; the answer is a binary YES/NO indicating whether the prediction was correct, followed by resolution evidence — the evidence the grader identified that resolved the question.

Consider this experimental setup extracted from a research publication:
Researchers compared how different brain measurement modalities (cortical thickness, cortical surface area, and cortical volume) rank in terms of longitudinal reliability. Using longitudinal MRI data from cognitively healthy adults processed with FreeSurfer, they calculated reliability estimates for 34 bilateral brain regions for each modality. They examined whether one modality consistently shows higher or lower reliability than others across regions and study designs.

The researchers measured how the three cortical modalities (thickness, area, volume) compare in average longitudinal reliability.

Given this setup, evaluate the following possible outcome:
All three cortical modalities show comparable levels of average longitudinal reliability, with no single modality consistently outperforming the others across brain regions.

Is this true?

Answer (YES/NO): NO